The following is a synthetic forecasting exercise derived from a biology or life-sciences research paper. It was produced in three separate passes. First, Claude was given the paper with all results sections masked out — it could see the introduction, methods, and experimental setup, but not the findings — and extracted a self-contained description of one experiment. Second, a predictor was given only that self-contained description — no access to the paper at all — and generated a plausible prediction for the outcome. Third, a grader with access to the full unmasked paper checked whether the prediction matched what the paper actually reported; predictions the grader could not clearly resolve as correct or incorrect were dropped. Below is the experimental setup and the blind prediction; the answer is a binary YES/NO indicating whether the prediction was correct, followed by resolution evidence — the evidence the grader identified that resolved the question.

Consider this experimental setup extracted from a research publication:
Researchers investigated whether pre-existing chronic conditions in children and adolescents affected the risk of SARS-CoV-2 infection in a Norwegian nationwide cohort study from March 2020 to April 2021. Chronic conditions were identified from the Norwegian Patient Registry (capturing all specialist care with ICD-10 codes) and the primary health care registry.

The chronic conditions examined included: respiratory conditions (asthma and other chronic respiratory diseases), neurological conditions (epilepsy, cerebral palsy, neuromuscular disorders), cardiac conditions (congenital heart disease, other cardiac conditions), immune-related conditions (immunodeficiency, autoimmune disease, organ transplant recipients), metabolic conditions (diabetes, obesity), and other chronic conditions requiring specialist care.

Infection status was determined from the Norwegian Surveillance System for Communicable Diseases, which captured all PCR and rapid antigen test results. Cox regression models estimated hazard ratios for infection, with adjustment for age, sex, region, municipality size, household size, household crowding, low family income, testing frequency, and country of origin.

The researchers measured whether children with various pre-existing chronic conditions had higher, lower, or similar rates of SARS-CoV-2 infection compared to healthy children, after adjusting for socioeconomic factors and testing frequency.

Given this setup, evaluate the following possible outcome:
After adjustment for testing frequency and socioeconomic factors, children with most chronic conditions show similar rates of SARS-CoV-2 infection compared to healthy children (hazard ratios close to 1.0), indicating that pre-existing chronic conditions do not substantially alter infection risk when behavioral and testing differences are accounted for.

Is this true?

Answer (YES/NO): YES